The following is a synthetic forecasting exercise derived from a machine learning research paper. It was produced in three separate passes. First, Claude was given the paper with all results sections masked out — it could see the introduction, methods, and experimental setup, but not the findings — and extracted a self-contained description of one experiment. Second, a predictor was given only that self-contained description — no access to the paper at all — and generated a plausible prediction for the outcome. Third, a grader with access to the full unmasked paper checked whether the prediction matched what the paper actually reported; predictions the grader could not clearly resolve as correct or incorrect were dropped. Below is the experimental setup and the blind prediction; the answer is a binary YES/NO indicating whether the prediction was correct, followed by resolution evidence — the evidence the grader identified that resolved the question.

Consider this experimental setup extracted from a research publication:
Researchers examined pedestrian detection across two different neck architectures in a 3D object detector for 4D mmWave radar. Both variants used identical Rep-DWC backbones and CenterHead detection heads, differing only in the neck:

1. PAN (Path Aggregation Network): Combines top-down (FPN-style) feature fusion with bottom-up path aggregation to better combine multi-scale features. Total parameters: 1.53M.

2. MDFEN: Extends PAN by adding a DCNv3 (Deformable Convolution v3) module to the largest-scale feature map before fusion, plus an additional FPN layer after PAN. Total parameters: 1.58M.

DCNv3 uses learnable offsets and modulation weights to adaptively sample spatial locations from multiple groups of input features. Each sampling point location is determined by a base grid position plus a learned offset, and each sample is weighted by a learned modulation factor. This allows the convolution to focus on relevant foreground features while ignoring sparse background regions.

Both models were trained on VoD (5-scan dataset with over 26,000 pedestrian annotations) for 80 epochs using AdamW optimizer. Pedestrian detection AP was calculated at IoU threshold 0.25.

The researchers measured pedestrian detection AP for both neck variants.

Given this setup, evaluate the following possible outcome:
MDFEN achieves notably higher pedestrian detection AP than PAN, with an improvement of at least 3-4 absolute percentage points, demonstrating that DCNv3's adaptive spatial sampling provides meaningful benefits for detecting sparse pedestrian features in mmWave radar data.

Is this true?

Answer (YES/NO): YES